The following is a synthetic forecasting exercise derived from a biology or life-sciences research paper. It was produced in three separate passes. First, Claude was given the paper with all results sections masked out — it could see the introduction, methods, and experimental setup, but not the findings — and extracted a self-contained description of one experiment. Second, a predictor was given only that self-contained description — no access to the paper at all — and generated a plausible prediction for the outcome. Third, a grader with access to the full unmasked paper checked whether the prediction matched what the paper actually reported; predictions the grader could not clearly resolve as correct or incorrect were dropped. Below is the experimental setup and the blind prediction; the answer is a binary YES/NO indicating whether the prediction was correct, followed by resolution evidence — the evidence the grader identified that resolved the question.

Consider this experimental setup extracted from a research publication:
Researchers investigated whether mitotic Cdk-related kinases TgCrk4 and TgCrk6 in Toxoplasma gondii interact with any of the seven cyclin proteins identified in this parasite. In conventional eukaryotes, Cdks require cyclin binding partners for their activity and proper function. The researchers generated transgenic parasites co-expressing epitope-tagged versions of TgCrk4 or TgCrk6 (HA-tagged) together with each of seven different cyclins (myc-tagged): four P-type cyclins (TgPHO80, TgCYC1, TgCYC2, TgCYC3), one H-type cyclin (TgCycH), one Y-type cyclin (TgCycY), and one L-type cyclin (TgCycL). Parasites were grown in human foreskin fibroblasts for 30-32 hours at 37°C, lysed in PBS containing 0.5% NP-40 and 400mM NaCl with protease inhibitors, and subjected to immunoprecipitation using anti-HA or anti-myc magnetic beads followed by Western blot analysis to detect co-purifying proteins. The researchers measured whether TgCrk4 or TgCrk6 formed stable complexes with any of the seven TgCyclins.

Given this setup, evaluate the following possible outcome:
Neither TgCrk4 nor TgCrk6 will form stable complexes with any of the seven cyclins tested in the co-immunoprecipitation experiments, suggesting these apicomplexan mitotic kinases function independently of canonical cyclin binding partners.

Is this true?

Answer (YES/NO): YES